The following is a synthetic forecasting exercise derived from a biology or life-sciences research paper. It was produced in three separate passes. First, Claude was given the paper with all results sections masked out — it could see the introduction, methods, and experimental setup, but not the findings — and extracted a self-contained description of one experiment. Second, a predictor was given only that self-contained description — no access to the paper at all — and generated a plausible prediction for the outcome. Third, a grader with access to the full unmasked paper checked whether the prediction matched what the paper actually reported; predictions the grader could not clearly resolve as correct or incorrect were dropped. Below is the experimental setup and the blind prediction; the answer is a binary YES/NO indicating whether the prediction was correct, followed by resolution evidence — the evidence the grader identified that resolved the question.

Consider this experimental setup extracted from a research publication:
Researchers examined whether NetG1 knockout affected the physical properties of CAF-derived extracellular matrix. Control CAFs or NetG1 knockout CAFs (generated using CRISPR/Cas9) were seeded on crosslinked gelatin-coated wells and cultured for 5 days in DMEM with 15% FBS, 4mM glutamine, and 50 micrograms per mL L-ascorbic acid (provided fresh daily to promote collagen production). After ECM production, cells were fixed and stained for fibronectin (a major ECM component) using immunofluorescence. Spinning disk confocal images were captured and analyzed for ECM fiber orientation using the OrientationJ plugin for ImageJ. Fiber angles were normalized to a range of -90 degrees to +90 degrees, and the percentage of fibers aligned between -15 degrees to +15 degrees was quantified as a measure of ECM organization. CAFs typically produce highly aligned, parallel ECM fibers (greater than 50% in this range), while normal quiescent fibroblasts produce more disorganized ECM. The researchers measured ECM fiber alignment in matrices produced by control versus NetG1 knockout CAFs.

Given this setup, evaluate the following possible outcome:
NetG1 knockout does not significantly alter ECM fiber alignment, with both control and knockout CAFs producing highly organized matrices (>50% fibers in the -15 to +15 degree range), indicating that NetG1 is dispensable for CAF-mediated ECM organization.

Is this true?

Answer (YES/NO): YES